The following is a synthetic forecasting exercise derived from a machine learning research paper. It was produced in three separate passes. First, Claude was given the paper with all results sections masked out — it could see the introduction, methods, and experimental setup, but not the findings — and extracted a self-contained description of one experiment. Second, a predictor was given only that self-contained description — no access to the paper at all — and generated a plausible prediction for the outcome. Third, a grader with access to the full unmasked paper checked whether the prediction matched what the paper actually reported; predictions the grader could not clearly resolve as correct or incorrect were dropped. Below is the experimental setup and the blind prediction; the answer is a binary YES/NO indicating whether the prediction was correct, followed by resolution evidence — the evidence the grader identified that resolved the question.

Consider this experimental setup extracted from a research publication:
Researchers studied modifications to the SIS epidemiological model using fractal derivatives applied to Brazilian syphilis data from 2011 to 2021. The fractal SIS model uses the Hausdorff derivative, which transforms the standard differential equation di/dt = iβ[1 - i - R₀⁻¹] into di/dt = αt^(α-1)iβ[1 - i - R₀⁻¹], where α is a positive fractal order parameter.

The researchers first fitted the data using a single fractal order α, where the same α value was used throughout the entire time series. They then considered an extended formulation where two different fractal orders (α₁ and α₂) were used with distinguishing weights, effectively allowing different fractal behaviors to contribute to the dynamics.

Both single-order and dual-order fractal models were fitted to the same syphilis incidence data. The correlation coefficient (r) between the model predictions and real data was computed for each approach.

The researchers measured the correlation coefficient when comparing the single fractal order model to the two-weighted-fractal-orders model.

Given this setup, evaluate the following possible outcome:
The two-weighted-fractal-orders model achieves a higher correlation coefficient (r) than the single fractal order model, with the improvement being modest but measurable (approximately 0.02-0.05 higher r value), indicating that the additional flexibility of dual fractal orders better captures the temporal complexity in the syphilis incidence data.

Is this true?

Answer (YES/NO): NO